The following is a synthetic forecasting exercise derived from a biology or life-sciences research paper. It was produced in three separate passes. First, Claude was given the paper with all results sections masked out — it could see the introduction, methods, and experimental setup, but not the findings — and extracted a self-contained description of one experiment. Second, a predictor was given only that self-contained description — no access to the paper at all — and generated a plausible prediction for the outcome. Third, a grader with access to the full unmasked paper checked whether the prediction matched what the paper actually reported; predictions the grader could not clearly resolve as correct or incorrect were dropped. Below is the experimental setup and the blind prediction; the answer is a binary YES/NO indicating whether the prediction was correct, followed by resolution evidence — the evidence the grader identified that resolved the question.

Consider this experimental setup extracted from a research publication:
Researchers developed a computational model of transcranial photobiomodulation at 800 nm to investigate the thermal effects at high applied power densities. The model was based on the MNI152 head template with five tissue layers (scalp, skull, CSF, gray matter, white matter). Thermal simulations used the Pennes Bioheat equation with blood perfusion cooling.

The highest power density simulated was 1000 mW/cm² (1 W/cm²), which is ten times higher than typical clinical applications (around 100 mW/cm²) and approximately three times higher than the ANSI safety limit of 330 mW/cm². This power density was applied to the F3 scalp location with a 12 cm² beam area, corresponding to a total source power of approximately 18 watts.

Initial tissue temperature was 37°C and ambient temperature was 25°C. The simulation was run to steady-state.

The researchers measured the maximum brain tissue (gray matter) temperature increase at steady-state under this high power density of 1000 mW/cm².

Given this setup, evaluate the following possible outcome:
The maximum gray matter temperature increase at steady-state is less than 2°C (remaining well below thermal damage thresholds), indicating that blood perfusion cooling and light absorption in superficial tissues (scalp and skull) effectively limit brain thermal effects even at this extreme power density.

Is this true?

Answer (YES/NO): YES